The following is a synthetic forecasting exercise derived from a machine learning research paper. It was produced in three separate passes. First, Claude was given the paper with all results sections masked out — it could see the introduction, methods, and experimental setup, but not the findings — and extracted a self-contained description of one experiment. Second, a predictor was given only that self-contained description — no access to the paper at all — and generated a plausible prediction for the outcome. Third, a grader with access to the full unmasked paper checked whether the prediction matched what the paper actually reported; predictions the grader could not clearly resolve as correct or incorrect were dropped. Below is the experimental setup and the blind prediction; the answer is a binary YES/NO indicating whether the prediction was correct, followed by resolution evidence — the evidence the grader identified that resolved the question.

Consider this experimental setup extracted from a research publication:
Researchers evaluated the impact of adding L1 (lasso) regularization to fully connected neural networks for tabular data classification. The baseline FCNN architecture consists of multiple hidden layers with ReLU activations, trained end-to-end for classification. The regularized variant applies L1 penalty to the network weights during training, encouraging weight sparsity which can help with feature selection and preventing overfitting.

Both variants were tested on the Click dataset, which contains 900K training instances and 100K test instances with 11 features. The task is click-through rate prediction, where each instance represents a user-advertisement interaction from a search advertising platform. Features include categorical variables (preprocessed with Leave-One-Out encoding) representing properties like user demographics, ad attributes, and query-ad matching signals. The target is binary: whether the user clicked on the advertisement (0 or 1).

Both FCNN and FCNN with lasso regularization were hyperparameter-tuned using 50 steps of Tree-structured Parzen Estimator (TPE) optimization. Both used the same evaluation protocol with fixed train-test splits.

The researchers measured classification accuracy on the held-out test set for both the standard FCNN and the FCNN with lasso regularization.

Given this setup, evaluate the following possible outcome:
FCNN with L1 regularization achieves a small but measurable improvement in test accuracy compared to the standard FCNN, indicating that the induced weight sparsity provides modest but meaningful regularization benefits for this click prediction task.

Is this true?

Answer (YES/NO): YES